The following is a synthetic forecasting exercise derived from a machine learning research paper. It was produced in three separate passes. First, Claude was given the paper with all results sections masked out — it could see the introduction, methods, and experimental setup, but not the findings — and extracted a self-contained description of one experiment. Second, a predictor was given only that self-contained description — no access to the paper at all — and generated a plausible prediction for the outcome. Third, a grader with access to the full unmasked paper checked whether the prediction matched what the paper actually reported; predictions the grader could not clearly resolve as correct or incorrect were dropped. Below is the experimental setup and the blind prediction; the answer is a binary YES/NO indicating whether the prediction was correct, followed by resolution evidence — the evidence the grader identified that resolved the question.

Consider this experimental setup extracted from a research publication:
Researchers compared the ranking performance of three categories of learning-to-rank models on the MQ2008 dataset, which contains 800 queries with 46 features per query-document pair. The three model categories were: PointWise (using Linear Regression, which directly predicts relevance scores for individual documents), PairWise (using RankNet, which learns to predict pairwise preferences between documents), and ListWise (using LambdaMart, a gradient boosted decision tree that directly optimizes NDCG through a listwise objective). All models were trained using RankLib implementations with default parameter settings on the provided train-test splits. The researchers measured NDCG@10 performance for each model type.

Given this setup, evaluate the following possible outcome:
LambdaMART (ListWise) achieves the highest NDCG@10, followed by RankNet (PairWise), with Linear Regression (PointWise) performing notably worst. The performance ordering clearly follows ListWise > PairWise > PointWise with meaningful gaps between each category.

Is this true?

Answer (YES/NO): NO